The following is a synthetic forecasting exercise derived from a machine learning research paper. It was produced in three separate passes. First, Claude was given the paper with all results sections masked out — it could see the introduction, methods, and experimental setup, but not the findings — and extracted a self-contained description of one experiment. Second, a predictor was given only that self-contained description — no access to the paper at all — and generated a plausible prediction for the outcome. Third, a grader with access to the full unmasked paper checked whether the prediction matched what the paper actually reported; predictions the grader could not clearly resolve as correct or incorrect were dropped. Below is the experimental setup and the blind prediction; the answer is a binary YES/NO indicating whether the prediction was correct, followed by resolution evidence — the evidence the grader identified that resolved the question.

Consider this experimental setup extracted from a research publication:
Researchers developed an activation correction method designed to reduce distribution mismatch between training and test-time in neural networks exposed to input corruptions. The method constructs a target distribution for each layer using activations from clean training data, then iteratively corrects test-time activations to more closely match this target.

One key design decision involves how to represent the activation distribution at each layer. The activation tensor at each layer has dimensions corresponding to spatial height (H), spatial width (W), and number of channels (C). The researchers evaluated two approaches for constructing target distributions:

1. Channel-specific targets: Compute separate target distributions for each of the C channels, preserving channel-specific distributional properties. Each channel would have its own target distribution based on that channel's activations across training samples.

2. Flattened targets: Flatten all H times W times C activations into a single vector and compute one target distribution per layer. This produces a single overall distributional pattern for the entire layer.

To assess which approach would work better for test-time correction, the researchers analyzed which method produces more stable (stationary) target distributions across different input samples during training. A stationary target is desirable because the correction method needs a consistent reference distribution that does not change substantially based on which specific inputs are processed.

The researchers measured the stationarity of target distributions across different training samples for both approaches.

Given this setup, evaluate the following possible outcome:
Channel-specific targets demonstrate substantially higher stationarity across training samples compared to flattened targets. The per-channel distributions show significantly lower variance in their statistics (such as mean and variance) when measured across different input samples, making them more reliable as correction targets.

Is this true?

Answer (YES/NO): NO